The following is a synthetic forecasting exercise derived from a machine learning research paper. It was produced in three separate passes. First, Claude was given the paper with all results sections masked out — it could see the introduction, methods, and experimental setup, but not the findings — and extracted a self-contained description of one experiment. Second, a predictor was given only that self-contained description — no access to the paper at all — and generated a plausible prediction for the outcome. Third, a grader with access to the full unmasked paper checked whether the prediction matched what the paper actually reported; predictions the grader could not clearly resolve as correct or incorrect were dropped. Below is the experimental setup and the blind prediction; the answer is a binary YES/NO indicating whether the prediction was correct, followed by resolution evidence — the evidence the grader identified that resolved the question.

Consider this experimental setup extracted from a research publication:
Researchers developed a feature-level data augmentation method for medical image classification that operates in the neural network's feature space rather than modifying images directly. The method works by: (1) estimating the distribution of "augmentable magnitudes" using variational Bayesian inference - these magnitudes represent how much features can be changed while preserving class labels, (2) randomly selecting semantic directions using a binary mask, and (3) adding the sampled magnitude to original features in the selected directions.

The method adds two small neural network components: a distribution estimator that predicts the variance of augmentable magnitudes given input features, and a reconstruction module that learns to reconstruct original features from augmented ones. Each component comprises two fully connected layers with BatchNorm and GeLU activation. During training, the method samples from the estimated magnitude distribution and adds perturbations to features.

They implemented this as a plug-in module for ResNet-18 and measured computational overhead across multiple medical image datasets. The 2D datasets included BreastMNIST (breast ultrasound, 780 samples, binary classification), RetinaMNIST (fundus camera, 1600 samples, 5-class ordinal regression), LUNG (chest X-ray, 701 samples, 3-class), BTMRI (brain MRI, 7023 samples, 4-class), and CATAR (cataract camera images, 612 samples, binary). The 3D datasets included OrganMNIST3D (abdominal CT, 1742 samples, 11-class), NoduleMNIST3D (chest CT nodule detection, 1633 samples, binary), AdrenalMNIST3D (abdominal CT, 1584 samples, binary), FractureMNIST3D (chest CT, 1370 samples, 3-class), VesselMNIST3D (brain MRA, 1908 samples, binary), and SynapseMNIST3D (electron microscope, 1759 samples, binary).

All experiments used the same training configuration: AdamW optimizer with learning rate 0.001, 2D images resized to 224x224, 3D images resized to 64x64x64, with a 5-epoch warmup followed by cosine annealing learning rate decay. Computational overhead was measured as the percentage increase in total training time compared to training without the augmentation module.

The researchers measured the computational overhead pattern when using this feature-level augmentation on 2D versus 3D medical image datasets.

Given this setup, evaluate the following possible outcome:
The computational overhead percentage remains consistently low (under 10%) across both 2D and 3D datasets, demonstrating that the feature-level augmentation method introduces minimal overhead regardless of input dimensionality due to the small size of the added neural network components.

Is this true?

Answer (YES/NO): NO